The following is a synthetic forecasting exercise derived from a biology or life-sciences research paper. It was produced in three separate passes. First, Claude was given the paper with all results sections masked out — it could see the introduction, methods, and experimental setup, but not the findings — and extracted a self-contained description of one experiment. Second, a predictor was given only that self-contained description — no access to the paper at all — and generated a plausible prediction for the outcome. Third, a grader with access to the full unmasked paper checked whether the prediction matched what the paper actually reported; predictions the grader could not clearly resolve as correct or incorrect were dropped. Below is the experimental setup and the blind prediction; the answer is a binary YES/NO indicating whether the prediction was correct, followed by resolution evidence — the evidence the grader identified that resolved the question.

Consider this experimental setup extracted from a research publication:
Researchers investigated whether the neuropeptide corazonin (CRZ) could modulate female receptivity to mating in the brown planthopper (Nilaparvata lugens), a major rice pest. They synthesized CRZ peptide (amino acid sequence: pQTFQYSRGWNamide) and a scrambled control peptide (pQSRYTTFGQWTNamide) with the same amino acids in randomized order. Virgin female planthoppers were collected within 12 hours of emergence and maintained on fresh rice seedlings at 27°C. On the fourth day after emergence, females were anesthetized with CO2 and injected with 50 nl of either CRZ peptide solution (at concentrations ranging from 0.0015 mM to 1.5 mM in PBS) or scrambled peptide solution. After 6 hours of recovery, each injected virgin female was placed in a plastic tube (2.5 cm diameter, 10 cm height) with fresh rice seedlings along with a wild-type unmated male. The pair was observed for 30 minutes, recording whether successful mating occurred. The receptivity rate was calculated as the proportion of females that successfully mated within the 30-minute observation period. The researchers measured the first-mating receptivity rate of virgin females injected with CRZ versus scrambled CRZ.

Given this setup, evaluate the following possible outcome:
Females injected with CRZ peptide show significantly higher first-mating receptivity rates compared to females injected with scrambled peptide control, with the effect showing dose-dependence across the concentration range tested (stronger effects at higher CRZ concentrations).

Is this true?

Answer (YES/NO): NO